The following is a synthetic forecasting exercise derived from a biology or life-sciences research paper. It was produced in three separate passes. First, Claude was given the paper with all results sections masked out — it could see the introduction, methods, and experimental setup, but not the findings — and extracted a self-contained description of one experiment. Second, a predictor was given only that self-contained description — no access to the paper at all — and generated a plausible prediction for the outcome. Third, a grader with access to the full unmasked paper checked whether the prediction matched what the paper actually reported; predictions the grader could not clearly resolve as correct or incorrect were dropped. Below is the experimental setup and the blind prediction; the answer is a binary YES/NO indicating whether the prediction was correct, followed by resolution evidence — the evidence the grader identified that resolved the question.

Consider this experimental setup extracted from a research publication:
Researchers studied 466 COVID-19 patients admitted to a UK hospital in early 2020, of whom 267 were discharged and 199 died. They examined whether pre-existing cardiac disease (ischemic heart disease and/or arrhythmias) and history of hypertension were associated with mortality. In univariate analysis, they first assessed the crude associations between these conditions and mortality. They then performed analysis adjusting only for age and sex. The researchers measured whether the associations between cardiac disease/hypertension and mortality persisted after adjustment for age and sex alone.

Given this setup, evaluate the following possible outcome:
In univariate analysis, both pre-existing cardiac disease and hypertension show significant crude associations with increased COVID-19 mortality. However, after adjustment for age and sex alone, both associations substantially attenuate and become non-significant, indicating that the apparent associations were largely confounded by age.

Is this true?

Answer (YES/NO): NO